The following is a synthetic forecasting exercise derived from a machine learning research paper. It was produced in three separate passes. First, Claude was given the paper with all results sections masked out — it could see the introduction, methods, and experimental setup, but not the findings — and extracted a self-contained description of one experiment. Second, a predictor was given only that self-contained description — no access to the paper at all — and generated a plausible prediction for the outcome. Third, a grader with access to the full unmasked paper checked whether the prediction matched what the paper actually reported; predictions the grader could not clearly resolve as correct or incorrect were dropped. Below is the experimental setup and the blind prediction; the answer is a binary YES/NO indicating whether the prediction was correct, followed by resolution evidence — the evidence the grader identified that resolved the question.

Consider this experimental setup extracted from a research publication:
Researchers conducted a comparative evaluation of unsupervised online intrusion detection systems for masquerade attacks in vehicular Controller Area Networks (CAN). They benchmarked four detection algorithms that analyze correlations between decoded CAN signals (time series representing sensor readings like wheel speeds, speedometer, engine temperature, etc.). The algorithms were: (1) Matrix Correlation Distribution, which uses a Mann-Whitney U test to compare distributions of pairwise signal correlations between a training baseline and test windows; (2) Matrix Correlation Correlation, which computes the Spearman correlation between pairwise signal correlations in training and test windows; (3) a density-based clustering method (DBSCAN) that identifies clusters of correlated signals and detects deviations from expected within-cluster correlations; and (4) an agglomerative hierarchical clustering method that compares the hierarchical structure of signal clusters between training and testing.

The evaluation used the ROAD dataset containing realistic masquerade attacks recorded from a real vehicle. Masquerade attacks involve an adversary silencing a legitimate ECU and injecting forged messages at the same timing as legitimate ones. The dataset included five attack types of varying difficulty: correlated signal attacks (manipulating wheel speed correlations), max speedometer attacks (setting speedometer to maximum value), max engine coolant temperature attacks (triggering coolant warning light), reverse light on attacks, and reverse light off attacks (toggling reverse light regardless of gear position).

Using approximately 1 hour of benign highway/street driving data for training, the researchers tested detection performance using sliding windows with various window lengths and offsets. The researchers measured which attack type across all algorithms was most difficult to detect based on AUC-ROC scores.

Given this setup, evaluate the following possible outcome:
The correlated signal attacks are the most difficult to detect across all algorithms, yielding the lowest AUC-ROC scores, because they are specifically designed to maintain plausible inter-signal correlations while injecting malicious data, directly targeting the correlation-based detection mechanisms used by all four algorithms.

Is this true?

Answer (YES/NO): NO